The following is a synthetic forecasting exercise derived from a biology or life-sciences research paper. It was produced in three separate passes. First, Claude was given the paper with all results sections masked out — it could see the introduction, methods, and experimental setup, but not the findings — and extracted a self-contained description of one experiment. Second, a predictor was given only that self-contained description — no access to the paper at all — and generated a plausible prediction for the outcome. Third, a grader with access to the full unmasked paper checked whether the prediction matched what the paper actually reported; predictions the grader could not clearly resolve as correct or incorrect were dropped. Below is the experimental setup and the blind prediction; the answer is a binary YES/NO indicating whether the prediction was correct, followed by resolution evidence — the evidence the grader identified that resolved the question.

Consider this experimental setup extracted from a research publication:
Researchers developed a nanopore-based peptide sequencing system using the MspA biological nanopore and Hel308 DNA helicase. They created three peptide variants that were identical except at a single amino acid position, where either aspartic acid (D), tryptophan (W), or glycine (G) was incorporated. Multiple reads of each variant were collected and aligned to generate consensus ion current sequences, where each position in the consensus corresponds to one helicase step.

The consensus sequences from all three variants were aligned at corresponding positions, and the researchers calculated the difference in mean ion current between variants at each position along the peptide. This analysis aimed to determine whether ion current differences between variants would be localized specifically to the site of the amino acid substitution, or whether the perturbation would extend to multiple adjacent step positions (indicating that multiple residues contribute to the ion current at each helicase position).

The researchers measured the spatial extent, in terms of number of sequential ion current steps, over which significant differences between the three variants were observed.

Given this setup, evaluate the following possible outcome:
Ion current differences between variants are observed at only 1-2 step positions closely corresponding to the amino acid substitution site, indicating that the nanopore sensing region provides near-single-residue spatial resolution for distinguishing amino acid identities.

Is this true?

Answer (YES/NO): NO